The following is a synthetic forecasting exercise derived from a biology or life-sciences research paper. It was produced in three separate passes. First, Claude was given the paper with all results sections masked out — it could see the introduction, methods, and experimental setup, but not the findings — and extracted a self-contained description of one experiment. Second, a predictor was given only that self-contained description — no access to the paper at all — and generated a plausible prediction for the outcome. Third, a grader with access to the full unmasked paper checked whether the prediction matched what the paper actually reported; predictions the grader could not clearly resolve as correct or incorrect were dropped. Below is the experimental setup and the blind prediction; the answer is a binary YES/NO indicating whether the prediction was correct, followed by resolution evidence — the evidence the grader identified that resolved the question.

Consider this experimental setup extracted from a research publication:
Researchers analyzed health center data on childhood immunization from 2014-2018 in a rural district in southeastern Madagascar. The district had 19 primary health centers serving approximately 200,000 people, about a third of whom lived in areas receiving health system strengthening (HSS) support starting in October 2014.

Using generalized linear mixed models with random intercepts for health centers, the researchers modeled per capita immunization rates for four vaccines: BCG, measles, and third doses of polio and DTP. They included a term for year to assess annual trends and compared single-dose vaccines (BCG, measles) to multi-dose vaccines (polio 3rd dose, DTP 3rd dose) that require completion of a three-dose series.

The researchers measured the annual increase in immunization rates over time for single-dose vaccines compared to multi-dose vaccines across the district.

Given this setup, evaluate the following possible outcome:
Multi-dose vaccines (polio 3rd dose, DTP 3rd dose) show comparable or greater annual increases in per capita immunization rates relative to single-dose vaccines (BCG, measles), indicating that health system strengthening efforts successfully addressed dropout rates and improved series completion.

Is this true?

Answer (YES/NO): NO